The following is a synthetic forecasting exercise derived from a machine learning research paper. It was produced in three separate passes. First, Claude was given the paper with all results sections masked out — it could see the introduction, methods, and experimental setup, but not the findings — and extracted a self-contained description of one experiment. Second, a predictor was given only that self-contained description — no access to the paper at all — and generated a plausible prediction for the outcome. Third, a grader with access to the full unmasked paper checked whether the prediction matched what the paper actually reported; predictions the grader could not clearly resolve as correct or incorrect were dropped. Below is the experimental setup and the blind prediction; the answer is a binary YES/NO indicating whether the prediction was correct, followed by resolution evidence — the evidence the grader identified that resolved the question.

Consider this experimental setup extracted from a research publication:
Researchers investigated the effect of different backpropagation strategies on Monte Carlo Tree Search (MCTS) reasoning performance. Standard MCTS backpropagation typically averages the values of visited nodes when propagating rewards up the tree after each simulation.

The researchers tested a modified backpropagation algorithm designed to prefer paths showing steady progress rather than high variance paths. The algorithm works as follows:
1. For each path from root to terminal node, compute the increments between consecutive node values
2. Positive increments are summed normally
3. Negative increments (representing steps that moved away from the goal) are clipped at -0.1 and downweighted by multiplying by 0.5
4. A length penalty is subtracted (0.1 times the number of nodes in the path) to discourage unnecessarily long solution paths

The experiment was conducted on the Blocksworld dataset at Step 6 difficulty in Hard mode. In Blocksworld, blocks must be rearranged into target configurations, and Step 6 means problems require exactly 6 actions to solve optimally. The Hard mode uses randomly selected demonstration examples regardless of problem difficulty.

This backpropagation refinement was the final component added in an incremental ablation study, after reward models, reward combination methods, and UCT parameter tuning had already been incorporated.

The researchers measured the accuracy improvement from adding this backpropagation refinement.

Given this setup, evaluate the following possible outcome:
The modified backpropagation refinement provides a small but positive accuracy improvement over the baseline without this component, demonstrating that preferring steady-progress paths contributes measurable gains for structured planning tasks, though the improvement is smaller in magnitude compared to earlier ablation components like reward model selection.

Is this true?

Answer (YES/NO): YES